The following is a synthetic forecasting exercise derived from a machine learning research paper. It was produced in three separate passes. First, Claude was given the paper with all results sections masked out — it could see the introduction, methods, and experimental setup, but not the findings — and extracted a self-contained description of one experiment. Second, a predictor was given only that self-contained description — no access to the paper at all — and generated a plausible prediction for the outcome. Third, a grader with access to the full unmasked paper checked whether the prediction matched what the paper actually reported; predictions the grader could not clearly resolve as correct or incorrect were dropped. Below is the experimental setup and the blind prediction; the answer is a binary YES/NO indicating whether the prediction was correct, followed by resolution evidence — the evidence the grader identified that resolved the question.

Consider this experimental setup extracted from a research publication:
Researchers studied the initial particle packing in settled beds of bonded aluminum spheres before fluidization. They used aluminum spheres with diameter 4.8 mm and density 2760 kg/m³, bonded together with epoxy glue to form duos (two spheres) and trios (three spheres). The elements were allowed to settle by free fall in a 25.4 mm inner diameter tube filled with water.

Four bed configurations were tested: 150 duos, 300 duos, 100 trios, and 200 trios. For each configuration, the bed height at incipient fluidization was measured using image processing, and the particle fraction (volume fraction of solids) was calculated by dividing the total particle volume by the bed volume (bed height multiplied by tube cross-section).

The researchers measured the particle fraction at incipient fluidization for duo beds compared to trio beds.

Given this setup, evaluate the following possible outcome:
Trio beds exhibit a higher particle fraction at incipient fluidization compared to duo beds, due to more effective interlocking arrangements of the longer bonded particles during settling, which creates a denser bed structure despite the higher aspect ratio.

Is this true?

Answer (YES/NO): NO